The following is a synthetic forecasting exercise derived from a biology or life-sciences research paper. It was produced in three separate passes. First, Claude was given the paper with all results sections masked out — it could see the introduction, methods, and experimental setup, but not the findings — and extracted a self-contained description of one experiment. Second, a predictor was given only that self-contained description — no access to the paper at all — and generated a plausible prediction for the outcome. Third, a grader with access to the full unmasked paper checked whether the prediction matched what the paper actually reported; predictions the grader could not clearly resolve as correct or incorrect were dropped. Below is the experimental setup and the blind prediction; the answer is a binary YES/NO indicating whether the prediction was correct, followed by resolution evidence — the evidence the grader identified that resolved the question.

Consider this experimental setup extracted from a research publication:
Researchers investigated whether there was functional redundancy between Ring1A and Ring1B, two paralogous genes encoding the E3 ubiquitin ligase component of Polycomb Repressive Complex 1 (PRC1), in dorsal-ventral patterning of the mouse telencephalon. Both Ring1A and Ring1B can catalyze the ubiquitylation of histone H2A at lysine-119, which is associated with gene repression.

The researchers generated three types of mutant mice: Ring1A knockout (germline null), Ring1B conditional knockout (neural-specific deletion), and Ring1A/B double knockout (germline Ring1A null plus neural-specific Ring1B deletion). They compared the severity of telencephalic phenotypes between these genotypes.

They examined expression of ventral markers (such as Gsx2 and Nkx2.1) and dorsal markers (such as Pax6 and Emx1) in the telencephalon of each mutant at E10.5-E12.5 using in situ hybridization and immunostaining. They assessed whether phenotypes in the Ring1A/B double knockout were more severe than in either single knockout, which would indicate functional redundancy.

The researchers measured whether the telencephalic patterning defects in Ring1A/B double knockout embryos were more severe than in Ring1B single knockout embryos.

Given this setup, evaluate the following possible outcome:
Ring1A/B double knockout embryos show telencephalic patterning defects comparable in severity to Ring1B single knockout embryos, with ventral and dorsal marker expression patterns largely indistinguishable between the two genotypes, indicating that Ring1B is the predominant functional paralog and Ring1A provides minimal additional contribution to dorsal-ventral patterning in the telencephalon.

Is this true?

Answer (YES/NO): NO